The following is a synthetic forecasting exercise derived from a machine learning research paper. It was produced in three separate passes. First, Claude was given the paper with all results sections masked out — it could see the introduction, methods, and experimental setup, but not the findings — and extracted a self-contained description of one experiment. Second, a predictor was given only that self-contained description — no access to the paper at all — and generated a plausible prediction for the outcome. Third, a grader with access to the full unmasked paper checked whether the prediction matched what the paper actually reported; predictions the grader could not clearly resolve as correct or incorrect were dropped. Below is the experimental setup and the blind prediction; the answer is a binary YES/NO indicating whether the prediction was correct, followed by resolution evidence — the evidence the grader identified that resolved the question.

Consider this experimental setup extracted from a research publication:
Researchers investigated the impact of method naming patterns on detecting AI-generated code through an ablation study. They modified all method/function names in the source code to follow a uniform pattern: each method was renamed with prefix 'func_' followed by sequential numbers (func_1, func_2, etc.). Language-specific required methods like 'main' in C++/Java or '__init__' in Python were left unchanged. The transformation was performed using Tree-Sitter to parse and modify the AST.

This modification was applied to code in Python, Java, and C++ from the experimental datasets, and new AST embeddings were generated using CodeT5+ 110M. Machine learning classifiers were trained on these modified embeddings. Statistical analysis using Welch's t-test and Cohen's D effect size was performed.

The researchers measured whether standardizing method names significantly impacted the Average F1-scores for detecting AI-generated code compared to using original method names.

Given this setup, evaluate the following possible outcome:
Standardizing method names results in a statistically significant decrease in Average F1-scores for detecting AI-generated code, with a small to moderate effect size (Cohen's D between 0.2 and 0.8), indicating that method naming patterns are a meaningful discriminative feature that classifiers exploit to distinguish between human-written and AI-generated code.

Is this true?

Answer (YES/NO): NO